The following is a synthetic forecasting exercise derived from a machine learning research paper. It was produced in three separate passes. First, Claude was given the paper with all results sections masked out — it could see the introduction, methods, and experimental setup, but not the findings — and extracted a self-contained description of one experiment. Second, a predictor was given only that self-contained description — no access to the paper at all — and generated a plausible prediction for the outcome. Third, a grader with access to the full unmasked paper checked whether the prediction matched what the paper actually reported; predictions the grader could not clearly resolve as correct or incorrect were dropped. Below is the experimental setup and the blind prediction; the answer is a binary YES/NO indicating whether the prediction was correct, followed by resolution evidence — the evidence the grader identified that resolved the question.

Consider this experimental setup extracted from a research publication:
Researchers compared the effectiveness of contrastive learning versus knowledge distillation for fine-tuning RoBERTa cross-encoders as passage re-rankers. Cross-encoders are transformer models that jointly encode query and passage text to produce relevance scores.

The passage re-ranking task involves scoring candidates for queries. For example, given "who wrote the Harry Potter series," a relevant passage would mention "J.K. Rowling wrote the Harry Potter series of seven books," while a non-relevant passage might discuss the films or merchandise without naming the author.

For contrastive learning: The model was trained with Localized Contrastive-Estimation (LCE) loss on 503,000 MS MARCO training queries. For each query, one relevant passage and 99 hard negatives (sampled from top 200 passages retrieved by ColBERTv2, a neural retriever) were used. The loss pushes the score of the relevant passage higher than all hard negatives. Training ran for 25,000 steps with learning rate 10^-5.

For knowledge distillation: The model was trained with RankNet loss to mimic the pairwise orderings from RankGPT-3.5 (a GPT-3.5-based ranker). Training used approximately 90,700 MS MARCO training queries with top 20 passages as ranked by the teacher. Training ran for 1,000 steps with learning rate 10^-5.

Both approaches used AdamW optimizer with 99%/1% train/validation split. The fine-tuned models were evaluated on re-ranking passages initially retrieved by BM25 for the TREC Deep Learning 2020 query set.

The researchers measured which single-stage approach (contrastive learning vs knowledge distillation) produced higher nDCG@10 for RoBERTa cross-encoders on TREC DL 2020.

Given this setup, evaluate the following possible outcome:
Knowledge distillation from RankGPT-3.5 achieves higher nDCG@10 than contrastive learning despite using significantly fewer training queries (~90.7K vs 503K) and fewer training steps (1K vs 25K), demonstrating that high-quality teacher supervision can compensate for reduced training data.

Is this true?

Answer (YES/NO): NO